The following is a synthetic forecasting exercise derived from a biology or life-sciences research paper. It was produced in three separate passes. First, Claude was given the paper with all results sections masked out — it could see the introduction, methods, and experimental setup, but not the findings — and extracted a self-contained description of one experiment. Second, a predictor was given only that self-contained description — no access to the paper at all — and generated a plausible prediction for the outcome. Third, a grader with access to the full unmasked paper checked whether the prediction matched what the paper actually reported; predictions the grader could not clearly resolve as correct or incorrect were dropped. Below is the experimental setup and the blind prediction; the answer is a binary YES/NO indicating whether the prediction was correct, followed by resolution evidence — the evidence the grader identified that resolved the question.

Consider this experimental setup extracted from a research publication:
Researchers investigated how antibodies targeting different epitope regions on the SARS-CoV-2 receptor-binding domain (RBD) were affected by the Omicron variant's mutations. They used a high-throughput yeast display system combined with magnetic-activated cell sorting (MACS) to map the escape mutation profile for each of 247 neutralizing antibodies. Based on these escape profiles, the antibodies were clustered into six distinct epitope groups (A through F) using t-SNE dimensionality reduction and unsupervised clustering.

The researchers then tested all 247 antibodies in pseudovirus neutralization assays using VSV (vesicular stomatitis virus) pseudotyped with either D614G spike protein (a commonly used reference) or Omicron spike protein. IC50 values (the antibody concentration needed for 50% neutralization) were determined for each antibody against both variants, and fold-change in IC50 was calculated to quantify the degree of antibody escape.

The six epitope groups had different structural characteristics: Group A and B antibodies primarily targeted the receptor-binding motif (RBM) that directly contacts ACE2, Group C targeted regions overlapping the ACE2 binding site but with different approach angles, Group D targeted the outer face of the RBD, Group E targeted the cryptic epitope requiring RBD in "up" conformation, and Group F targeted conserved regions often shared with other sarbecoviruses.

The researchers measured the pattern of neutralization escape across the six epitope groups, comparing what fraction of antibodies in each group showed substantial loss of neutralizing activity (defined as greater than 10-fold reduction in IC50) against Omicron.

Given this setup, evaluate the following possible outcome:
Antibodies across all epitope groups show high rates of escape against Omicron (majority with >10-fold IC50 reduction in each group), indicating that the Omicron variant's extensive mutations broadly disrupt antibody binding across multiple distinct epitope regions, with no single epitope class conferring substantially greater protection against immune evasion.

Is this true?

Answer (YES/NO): NO